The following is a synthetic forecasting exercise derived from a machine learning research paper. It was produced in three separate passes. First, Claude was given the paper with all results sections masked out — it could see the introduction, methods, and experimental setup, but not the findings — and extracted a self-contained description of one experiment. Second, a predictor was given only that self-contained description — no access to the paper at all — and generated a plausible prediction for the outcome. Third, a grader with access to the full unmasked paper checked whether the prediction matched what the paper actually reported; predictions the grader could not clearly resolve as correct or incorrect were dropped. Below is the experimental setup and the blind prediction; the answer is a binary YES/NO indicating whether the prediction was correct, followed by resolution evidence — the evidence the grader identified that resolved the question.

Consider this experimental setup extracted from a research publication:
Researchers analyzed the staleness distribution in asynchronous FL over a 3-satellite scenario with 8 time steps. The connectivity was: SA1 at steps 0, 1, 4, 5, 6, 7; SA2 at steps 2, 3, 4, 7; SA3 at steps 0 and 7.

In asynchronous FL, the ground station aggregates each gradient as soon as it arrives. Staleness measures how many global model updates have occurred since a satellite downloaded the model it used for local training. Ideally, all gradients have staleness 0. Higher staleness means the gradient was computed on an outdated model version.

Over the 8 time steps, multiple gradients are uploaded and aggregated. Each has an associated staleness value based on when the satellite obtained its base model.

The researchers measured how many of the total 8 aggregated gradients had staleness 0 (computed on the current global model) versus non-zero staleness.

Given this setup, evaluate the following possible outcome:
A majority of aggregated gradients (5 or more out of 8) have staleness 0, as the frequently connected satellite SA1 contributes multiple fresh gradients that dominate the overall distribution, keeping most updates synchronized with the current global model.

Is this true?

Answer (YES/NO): NO